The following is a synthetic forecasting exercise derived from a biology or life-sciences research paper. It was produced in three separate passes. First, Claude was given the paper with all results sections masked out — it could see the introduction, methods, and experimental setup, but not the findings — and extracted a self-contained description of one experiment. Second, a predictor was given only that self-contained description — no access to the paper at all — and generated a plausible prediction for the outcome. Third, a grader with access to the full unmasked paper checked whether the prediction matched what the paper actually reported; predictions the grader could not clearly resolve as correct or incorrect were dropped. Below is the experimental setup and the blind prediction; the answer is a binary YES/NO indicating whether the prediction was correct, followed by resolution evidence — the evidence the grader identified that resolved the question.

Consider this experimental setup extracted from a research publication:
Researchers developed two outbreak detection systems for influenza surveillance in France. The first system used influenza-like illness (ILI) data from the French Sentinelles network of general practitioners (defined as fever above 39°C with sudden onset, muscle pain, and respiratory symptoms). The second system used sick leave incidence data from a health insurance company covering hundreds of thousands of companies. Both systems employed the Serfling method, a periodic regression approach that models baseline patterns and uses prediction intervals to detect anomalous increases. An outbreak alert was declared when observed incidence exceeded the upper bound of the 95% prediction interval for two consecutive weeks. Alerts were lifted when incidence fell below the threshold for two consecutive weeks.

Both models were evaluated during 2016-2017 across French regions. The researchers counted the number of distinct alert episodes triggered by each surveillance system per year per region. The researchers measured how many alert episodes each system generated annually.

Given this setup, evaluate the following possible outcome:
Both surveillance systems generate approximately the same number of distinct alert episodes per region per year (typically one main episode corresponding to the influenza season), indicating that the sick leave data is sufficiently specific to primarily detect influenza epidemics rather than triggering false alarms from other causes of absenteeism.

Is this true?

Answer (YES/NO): NO